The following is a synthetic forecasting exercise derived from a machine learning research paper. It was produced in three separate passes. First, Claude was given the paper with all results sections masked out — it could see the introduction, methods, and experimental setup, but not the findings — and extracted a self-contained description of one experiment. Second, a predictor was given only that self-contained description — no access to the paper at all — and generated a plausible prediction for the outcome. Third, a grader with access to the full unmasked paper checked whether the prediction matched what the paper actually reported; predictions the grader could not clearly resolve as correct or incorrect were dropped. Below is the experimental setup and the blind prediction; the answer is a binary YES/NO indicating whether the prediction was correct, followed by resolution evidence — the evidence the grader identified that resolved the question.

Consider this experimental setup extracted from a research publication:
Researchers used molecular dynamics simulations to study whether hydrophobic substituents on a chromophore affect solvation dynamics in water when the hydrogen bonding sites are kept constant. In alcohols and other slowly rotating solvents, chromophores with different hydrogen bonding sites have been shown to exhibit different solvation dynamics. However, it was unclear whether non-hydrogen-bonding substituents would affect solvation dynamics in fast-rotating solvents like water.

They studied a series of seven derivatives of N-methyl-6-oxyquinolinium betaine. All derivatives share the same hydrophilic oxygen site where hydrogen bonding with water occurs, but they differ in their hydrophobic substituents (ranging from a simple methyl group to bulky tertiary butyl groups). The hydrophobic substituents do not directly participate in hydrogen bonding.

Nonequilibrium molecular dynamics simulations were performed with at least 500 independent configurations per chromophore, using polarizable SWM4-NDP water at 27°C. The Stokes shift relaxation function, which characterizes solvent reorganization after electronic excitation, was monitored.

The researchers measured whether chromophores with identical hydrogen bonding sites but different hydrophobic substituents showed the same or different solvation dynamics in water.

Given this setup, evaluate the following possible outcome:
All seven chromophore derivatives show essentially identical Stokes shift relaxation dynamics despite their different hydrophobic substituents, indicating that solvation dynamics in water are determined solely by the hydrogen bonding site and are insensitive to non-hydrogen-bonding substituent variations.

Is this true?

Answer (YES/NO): NO